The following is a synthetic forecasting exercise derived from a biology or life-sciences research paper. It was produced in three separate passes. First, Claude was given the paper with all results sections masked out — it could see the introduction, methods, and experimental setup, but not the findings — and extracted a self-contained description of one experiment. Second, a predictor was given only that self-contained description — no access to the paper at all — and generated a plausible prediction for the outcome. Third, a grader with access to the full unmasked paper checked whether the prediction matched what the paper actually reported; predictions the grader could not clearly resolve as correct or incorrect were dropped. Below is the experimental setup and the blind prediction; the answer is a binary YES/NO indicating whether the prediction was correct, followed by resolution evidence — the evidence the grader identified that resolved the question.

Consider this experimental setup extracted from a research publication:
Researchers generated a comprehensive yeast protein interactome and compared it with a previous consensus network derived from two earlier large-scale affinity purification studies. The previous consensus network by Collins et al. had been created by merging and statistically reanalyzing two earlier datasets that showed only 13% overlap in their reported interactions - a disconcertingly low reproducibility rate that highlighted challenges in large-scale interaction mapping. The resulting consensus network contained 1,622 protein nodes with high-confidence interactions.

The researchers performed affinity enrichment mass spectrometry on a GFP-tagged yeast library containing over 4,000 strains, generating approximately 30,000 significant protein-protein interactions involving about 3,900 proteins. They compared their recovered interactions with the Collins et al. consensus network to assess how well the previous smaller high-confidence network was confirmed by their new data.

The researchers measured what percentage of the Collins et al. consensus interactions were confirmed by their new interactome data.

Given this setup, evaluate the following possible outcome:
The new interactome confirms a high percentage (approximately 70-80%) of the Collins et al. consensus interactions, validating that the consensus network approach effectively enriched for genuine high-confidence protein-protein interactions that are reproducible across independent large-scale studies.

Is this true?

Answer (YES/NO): NO